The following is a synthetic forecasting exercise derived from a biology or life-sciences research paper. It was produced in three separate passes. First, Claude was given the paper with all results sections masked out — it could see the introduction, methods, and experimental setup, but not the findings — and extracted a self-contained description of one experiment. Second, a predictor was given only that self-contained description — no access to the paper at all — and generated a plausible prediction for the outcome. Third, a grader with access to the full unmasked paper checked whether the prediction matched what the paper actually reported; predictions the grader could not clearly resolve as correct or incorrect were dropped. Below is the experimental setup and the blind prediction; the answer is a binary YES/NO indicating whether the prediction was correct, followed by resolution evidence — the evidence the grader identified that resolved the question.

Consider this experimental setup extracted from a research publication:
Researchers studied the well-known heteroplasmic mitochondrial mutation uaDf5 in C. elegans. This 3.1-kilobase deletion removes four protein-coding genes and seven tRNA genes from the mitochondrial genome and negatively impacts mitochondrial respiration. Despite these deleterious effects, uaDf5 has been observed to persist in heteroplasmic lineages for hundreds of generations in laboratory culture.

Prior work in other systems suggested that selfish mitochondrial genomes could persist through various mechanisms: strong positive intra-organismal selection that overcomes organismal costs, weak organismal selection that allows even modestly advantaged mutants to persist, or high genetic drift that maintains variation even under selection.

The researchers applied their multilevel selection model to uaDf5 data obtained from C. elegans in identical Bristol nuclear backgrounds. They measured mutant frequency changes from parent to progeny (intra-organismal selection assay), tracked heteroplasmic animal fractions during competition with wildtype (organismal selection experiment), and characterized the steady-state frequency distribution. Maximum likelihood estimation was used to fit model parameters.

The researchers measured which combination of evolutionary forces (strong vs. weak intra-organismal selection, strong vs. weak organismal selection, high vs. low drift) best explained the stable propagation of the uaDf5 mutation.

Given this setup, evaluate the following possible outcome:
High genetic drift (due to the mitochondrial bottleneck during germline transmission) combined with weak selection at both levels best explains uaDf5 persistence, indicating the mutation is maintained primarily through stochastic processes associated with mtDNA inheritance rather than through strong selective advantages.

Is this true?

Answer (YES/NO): NO